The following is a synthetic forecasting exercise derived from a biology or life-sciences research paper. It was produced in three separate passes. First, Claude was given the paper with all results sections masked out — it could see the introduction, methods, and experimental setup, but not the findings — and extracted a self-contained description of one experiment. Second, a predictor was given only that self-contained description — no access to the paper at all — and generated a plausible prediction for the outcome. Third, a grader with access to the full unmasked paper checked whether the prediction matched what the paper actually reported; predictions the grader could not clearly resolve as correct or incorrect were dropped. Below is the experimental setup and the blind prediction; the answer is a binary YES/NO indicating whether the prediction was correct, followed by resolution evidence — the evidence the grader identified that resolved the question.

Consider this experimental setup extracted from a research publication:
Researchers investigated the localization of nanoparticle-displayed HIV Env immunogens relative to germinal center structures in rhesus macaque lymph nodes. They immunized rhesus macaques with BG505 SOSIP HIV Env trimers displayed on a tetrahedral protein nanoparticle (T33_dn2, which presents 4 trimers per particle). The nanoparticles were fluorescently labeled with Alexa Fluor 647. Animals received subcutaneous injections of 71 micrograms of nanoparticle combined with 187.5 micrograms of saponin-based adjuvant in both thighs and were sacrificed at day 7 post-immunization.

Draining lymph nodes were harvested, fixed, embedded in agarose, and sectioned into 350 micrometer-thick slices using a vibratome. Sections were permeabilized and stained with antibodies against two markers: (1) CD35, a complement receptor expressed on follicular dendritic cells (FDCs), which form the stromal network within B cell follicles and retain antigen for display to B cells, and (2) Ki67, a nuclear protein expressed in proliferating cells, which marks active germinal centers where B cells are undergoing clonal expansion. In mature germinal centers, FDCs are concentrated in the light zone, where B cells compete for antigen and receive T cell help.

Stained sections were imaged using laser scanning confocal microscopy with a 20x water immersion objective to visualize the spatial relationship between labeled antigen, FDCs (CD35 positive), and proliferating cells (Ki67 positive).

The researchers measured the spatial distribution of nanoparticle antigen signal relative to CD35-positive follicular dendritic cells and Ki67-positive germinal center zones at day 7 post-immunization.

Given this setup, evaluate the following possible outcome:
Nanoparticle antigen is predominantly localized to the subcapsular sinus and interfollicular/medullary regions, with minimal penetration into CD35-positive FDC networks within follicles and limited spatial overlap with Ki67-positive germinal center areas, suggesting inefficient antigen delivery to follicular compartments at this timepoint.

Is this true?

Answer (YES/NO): NO